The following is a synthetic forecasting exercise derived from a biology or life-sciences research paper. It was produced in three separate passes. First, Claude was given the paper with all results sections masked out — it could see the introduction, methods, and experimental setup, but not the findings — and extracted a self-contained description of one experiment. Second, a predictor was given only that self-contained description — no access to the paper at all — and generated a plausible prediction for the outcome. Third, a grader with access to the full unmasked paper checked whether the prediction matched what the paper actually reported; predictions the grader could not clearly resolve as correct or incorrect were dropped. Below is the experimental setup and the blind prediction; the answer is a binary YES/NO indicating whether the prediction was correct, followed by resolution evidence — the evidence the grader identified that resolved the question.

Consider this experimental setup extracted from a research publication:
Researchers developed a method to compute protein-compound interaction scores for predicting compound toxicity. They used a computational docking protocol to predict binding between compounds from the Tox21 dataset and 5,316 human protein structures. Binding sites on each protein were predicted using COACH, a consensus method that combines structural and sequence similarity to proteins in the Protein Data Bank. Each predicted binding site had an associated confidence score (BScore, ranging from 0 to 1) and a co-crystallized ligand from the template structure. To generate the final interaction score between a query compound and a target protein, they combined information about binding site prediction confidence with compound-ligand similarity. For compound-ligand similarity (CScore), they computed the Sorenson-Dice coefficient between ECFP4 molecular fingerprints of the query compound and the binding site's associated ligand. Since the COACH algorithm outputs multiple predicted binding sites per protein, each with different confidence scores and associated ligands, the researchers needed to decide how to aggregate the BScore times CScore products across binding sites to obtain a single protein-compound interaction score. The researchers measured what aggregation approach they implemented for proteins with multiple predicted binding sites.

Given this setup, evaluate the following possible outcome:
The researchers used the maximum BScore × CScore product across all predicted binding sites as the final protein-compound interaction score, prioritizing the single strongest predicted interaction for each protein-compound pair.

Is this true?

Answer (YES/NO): YES